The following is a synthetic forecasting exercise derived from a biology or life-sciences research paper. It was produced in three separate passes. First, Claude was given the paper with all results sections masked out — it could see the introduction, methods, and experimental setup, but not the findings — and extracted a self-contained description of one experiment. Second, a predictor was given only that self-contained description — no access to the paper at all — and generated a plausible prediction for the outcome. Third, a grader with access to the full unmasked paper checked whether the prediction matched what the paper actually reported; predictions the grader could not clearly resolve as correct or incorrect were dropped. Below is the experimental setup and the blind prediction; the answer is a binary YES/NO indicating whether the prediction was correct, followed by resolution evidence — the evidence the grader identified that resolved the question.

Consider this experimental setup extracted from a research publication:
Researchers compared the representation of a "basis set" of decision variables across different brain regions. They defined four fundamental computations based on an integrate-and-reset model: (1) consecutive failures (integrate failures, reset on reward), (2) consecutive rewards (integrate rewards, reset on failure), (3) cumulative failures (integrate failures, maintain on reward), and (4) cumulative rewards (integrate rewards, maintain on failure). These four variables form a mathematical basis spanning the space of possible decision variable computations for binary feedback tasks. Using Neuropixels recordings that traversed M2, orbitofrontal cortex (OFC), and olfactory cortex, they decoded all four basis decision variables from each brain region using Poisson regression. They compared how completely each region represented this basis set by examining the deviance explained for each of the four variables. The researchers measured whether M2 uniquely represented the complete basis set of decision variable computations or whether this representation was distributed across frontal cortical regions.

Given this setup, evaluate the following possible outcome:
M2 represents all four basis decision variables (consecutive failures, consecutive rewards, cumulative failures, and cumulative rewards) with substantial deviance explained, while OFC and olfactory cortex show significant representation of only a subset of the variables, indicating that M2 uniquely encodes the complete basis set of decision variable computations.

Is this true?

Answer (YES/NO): YES